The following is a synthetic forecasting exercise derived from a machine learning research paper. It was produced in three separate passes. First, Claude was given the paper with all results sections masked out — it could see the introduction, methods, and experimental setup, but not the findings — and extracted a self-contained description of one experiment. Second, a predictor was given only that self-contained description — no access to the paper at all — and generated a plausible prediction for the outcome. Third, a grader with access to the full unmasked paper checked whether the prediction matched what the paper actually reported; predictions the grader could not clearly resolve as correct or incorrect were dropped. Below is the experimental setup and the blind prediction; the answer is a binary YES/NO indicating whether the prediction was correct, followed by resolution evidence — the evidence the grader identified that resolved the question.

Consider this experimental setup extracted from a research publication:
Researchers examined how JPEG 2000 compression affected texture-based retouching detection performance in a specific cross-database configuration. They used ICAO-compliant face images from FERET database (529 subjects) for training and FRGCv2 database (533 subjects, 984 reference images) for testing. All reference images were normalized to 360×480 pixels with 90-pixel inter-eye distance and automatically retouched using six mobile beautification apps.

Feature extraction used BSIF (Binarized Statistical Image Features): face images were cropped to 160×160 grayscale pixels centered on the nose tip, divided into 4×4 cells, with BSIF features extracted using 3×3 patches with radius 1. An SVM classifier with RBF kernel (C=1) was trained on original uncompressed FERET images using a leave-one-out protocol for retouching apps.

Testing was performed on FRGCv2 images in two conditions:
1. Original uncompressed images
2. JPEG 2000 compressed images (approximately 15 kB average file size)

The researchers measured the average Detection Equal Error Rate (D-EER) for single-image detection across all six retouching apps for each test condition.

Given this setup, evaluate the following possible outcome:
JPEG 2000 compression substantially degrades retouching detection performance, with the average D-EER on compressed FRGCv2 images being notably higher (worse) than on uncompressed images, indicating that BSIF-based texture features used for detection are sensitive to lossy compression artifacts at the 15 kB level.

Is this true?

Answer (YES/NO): YES